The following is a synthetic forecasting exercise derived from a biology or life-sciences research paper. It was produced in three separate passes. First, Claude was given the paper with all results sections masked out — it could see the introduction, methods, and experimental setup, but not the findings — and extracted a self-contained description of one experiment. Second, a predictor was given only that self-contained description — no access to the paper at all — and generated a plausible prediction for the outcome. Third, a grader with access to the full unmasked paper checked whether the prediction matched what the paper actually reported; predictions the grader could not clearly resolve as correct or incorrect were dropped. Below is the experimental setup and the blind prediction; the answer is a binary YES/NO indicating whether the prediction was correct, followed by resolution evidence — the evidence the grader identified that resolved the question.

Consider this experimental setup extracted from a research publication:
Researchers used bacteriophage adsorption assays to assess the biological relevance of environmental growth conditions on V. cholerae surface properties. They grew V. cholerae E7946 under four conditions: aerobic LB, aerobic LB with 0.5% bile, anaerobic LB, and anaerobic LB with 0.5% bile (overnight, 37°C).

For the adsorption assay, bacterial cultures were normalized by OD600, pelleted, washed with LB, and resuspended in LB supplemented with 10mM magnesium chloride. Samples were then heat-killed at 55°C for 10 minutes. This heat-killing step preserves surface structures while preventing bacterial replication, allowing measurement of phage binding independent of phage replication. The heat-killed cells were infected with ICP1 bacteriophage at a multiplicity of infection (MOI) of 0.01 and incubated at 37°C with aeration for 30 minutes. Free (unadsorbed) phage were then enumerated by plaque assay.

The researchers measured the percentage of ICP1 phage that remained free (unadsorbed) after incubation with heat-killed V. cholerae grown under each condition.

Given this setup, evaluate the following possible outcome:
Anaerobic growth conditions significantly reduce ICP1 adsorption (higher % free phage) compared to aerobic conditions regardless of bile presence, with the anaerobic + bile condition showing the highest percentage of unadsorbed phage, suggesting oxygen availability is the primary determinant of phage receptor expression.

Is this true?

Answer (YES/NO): NO